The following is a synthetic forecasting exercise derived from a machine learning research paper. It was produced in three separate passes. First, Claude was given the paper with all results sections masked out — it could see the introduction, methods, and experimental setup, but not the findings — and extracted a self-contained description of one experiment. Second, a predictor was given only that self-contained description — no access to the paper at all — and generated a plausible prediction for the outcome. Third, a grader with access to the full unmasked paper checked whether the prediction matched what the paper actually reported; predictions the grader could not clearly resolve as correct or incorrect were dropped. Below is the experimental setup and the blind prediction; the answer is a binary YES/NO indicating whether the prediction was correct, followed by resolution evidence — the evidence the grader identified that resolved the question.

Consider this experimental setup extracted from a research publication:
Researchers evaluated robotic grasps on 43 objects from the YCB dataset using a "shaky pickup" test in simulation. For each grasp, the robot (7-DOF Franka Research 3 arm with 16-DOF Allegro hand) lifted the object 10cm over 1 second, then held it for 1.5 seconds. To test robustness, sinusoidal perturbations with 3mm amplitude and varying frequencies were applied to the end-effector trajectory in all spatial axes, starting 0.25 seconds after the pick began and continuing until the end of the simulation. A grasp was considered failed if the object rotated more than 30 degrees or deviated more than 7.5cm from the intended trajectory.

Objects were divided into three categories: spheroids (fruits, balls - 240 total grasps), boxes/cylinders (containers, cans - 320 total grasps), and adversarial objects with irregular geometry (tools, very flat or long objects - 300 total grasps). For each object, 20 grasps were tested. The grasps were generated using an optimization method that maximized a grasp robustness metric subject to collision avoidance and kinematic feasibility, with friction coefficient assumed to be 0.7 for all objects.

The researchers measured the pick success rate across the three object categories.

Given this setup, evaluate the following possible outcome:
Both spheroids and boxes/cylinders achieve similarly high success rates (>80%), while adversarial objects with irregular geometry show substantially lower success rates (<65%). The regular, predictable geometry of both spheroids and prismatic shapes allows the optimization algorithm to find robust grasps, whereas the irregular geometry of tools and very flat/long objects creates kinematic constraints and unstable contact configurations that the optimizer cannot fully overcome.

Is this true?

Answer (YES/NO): YES